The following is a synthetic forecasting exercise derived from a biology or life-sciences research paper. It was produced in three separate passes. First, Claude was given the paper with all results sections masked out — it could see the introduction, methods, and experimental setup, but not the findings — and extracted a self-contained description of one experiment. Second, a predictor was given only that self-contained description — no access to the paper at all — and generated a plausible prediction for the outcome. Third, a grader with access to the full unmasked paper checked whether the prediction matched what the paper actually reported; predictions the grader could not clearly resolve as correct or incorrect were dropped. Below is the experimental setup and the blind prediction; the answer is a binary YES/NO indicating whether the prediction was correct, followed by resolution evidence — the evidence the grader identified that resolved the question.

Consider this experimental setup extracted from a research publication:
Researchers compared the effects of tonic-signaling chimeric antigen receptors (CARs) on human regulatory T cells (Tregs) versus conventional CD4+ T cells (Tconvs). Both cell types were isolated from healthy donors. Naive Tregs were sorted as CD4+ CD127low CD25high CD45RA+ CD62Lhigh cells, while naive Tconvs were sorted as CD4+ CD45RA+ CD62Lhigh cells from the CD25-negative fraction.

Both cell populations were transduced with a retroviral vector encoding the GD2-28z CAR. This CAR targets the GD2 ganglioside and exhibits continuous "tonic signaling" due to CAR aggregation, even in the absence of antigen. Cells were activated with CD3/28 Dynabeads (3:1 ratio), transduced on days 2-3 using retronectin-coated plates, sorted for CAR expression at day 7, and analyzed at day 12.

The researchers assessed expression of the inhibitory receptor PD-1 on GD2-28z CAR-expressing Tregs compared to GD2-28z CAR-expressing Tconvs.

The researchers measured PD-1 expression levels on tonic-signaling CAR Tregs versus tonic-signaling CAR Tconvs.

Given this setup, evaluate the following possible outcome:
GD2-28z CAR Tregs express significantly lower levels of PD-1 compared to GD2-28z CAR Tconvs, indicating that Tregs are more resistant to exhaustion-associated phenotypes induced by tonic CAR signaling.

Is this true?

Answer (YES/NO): YES